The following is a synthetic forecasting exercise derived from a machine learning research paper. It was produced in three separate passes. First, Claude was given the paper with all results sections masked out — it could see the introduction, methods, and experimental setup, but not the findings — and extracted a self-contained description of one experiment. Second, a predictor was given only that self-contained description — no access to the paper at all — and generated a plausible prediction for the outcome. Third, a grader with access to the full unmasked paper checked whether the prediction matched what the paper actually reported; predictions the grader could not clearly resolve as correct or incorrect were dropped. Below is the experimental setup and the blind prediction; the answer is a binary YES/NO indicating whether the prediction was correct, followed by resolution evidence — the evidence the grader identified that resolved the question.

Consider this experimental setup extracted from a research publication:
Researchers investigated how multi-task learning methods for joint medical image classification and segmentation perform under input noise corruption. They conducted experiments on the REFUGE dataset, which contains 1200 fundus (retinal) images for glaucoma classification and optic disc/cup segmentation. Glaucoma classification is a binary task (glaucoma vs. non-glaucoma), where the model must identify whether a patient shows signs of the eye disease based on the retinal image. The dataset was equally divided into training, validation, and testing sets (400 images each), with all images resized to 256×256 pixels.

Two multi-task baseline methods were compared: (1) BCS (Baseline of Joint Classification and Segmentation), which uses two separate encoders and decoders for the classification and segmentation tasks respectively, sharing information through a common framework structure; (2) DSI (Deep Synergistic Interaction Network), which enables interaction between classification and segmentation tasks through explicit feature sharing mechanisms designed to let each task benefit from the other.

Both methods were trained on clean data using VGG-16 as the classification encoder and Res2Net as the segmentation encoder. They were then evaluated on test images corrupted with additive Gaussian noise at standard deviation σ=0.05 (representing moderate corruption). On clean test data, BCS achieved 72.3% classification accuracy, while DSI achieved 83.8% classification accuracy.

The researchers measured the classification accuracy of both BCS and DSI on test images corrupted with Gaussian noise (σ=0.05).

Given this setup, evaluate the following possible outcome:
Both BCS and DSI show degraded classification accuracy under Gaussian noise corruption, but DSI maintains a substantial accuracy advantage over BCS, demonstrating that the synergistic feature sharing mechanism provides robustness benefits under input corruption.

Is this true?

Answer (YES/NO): YES